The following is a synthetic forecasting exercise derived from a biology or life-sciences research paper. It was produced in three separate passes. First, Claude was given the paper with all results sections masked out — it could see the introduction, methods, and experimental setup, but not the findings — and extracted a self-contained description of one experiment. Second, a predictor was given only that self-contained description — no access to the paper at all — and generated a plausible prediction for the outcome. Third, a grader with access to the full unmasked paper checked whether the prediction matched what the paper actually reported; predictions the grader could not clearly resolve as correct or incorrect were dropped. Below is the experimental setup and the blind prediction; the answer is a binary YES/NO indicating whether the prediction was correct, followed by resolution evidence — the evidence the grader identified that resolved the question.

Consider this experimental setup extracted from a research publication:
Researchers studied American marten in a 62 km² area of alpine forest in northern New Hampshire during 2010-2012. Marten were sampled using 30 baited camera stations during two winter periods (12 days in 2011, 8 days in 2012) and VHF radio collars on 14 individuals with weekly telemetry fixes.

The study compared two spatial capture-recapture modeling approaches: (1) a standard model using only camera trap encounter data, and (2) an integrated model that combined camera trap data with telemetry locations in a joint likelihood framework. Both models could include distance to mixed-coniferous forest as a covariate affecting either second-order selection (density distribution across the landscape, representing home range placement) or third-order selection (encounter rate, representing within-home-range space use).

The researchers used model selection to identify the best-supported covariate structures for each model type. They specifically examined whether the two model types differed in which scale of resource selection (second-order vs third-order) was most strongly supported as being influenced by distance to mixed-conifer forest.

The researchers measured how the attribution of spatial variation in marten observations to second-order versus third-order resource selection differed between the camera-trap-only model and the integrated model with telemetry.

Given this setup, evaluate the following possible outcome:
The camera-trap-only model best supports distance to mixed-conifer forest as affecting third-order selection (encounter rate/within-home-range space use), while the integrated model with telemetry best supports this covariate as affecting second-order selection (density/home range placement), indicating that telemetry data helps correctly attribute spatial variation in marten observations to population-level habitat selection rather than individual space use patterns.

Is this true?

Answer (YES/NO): NO